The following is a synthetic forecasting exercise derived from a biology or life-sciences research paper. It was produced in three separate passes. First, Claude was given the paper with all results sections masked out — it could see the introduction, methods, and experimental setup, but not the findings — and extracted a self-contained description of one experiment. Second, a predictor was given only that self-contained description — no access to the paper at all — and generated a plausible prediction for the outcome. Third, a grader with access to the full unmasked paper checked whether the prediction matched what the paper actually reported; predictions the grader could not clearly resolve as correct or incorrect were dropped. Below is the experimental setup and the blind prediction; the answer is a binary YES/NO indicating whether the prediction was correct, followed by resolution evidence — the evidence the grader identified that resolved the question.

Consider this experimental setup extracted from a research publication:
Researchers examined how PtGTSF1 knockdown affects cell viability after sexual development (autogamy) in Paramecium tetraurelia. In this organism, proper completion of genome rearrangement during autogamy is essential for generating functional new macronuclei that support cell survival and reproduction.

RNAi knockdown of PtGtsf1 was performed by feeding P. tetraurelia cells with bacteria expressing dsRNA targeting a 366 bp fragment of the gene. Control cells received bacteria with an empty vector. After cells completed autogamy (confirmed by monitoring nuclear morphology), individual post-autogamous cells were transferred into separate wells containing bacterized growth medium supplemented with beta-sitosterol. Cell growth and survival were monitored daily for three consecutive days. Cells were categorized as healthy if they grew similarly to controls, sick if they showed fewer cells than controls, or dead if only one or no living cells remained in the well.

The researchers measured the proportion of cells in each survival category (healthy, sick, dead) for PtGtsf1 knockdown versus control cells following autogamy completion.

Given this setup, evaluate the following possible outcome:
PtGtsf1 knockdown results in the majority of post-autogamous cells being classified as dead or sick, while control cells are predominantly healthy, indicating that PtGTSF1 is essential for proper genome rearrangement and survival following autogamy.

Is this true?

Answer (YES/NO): YES